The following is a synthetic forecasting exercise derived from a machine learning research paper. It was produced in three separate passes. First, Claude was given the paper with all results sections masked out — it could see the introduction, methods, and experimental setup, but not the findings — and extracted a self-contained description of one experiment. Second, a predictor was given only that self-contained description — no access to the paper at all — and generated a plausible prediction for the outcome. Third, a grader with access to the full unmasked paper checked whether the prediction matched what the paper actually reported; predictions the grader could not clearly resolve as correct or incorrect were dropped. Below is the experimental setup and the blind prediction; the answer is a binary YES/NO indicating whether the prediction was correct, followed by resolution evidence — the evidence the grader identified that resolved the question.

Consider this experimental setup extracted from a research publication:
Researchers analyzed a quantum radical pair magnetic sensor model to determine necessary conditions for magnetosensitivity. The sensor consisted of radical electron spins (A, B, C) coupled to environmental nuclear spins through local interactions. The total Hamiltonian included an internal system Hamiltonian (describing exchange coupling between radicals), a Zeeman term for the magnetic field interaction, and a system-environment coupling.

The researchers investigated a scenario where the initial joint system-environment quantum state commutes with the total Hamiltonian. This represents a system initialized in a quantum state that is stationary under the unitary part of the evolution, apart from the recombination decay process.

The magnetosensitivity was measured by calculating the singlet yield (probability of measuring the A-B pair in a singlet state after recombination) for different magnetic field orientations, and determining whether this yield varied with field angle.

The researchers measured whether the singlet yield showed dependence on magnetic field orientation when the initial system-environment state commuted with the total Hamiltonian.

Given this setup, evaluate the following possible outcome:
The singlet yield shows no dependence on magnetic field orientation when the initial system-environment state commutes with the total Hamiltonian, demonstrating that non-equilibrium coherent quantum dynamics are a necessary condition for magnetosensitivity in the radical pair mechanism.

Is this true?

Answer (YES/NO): YES